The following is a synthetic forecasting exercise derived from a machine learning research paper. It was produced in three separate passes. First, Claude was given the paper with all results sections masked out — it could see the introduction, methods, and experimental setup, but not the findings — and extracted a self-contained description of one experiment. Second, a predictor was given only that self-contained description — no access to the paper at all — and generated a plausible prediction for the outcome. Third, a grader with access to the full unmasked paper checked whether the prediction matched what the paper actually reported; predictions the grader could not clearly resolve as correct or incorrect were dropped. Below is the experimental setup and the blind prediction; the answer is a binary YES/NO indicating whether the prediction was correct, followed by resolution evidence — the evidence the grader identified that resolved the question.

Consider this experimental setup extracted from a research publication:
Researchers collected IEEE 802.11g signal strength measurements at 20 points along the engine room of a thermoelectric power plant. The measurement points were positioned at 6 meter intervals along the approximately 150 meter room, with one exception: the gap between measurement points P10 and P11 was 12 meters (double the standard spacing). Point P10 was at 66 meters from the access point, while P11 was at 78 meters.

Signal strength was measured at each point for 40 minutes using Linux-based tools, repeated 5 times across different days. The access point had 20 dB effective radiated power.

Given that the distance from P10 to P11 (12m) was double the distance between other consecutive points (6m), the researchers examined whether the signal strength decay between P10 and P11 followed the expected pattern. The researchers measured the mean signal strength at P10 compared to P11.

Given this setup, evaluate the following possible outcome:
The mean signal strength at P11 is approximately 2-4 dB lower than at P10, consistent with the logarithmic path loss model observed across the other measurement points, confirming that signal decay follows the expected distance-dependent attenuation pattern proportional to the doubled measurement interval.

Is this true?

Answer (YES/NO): NO